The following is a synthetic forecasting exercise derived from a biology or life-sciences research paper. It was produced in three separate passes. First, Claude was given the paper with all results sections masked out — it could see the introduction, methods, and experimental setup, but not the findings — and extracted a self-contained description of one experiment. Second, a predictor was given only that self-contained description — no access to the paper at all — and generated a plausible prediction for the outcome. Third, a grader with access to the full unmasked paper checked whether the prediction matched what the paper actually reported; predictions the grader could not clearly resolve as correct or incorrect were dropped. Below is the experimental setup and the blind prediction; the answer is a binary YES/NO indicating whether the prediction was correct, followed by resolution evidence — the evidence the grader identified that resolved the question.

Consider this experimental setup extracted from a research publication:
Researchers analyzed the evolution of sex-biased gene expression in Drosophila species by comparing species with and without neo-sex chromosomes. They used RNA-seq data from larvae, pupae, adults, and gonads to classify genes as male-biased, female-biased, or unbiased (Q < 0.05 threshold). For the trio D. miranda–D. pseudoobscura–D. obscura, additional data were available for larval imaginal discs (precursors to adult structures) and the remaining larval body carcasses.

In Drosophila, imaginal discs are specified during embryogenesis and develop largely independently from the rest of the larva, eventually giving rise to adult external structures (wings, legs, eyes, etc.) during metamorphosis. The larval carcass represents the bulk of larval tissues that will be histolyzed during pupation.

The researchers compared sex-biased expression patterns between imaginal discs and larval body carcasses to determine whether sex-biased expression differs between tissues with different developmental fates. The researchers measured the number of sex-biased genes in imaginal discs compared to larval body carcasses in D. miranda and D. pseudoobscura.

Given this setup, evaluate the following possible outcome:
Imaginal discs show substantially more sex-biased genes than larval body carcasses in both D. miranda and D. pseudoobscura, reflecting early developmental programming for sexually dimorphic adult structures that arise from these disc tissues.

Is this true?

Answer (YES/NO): NO